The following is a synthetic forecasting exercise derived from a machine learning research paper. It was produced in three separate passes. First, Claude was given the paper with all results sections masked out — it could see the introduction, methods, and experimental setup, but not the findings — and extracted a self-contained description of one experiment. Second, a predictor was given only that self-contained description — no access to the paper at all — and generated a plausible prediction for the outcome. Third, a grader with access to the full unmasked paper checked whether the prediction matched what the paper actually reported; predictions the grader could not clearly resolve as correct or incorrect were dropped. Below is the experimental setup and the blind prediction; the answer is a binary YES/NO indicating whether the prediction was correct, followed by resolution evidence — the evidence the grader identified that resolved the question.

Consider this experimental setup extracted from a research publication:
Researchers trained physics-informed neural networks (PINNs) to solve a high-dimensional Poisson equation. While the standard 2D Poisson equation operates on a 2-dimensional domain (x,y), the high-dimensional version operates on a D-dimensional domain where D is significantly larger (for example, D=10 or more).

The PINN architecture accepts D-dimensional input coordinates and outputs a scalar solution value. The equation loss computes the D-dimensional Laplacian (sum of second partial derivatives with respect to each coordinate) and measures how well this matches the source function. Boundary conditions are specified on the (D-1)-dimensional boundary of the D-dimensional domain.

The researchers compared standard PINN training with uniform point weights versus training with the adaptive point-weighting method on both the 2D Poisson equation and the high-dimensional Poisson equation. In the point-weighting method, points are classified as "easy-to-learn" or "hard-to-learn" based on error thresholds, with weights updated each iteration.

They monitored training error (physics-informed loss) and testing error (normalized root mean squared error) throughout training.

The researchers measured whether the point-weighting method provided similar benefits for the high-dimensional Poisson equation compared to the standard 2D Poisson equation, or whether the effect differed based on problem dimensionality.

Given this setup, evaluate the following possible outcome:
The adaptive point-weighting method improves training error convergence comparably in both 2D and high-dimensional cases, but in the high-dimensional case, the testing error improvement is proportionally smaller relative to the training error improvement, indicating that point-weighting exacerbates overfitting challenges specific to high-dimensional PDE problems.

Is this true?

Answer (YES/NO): NO